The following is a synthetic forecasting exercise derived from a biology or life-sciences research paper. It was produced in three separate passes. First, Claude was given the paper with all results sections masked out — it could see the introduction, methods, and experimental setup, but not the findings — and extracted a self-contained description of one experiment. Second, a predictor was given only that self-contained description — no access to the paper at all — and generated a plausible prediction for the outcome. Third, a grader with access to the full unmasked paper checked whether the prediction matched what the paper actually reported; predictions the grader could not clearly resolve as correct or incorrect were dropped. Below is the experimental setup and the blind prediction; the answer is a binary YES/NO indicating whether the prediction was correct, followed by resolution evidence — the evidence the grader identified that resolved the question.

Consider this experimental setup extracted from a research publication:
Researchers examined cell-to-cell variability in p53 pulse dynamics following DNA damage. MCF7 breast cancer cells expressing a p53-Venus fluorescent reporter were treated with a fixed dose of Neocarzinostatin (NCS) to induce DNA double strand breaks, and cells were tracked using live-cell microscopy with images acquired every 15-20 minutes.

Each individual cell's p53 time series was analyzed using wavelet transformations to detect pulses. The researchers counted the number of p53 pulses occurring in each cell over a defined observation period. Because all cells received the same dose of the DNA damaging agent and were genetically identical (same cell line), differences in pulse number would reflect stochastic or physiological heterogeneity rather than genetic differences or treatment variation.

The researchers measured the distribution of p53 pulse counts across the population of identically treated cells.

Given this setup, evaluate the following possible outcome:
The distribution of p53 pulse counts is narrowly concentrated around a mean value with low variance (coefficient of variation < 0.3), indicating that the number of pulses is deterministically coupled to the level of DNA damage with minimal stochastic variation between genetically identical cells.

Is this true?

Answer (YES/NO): NO